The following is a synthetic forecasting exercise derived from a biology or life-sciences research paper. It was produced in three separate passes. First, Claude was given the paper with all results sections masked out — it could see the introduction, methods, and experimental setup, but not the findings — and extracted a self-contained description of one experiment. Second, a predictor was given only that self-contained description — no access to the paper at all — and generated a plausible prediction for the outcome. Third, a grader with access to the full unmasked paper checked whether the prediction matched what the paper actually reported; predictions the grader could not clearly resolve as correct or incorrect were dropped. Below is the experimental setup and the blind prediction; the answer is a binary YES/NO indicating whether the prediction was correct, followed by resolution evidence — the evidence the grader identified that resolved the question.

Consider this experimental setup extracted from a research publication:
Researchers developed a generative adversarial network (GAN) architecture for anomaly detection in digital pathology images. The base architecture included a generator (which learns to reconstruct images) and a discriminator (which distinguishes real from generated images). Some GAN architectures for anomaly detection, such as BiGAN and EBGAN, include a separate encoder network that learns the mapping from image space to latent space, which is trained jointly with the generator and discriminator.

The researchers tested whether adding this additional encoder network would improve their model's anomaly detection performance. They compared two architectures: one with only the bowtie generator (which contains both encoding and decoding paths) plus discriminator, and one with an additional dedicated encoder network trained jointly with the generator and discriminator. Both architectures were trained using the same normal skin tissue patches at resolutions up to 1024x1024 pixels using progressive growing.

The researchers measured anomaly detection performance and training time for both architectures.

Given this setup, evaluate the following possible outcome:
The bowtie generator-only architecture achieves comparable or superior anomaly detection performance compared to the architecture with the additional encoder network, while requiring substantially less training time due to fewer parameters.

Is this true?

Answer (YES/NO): YES